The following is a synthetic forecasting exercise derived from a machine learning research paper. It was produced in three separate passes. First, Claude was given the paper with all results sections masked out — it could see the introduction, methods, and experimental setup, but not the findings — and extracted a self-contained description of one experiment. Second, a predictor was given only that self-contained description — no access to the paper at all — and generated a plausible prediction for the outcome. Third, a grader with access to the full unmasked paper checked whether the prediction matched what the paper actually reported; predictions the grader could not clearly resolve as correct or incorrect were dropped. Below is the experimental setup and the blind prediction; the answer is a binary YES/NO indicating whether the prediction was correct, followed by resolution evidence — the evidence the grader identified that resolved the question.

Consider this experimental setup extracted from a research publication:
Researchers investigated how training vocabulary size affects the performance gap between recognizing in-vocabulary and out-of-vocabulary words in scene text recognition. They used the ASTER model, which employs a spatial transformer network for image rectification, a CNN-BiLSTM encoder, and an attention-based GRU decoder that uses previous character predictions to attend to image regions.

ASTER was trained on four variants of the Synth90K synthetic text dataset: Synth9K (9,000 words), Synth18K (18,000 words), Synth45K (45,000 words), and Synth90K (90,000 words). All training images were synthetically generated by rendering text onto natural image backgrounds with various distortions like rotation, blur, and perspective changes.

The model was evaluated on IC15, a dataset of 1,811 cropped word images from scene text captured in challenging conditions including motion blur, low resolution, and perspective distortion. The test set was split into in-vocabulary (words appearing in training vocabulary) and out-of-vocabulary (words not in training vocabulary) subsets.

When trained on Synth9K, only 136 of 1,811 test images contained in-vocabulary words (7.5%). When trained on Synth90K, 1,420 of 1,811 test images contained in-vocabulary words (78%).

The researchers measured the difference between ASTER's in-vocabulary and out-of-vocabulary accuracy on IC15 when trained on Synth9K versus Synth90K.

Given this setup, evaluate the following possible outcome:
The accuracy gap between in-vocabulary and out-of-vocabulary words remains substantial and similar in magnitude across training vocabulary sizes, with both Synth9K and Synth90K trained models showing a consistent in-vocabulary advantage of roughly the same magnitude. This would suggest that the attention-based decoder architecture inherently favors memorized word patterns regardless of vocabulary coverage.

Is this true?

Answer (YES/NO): NO